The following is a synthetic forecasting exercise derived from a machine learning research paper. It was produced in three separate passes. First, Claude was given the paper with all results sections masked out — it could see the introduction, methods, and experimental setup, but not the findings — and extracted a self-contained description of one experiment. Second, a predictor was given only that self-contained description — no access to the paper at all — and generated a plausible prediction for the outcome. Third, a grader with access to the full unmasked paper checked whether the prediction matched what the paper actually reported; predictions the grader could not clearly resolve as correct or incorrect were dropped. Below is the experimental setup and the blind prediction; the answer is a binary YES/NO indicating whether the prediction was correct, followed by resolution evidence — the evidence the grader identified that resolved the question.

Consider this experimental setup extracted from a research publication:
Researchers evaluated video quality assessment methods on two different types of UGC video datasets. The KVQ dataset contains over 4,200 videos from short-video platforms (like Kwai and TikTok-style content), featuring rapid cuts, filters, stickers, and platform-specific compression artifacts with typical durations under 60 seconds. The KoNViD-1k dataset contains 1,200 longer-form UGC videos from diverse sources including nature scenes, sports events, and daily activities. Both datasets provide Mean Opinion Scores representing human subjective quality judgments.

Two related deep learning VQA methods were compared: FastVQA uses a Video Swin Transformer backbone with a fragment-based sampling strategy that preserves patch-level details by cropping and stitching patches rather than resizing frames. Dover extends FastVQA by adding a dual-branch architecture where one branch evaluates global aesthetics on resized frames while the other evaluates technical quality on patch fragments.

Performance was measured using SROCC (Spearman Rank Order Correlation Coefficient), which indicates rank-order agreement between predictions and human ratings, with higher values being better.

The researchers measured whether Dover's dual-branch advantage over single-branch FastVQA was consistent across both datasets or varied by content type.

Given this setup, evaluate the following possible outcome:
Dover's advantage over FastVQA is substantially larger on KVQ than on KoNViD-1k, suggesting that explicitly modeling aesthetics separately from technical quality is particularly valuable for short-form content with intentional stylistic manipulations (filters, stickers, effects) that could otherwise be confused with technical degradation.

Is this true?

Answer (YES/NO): NO